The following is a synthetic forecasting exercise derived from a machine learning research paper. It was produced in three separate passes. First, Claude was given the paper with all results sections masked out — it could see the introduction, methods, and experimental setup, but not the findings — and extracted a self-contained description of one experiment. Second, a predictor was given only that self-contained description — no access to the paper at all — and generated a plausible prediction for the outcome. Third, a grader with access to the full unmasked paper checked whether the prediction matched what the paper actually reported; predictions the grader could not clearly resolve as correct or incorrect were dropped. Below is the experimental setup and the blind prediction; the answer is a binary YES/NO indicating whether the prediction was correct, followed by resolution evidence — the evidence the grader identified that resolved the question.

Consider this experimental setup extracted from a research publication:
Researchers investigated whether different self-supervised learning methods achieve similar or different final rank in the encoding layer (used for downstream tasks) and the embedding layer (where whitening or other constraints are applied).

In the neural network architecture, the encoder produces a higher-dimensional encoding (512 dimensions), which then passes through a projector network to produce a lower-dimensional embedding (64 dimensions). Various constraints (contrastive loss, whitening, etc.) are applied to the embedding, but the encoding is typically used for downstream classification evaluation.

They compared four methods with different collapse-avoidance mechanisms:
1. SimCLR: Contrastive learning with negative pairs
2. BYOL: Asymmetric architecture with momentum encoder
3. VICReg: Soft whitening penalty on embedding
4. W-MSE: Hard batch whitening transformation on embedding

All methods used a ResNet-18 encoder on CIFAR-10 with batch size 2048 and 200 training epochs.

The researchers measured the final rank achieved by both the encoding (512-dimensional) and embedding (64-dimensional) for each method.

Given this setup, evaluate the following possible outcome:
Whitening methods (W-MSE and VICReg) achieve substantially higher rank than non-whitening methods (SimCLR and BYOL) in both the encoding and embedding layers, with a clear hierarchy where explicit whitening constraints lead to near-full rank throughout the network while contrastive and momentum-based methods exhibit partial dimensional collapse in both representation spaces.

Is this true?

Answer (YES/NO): NO